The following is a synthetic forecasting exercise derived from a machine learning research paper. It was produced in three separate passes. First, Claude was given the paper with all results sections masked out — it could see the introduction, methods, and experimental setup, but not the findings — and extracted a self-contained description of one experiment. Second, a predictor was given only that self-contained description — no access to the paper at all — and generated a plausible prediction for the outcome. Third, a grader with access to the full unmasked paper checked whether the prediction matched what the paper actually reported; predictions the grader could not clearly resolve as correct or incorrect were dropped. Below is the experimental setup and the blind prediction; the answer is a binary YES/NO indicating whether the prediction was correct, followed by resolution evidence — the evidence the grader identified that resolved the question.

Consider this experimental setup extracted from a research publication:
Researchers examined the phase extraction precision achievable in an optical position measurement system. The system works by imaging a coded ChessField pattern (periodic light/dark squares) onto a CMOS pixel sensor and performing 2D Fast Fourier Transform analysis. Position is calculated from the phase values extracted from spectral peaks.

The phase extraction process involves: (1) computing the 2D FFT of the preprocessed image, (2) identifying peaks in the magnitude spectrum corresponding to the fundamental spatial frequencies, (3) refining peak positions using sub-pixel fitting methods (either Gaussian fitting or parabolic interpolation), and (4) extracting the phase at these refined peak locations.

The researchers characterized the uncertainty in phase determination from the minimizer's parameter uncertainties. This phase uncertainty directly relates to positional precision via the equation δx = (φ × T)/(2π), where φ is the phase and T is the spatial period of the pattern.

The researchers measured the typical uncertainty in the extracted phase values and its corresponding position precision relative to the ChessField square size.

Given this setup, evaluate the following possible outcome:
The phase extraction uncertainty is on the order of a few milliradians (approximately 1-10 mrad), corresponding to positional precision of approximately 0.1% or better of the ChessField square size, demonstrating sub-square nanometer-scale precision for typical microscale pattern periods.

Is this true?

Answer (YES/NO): YES